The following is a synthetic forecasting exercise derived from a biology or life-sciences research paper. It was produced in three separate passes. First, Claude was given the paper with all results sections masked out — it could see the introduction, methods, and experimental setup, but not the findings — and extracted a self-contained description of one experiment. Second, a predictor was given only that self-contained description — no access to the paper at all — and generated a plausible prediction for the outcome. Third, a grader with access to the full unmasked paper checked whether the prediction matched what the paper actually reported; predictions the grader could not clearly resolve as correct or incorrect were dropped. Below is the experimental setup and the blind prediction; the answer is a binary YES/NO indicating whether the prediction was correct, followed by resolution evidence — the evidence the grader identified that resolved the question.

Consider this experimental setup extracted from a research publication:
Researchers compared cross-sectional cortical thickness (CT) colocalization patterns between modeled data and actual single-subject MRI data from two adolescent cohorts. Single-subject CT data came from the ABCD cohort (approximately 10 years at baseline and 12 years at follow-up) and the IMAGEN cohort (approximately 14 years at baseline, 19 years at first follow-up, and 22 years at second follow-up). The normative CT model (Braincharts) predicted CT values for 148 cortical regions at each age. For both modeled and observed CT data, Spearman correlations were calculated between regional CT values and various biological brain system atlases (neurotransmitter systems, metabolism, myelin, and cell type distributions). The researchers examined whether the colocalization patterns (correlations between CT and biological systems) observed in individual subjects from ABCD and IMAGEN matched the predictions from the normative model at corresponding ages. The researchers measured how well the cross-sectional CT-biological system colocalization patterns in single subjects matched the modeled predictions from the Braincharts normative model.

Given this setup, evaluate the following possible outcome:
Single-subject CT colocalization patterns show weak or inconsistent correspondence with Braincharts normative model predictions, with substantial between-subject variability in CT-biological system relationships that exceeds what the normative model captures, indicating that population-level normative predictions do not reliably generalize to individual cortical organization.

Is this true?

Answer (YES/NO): NO